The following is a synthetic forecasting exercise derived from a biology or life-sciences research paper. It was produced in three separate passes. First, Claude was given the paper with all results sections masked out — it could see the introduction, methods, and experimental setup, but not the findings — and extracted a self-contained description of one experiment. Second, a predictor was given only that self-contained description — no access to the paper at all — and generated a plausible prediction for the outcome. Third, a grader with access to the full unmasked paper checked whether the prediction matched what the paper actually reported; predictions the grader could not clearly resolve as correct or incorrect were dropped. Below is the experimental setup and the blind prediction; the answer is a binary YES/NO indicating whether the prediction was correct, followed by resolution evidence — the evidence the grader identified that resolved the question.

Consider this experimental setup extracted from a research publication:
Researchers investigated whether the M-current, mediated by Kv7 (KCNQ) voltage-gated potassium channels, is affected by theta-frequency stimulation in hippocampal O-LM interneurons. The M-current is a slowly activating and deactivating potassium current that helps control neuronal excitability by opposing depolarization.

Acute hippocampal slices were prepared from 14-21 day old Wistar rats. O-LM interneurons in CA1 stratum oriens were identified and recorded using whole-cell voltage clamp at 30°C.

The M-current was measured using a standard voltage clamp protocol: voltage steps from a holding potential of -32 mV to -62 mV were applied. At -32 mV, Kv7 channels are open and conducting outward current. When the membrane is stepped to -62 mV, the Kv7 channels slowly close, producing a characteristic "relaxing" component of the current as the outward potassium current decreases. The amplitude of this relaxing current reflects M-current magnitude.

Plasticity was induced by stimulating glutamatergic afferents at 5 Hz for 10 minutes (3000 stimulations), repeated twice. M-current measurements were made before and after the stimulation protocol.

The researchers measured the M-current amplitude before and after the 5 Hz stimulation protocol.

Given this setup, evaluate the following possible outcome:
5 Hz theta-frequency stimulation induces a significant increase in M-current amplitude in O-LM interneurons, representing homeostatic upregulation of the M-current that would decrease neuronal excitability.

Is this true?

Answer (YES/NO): NO